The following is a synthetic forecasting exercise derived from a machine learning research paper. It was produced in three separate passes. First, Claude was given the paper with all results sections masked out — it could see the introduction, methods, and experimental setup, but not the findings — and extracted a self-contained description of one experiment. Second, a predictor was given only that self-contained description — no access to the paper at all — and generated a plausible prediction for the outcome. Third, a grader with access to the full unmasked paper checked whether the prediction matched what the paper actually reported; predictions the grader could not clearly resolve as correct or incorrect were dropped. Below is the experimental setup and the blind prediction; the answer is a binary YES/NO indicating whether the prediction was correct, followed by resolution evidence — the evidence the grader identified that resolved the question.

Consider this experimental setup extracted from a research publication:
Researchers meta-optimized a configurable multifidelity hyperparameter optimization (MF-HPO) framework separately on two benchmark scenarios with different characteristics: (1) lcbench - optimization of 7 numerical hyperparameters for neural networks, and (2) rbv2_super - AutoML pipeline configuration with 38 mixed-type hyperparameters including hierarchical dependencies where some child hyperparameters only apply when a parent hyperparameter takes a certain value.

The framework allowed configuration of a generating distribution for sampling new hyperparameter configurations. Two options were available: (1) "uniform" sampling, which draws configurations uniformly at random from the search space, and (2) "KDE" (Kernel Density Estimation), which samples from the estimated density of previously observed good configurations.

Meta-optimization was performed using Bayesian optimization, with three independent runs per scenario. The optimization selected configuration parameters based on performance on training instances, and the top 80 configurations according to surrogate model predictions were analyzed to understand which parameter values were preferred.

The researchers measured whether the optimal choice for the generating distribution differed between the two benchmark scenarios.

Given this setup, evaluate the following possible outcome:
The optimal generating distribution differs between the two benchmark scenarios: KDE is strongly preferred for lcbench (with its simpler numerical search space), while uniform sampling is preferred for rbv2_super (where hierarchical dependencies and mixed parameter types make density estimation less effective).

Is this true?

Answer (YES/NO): NO